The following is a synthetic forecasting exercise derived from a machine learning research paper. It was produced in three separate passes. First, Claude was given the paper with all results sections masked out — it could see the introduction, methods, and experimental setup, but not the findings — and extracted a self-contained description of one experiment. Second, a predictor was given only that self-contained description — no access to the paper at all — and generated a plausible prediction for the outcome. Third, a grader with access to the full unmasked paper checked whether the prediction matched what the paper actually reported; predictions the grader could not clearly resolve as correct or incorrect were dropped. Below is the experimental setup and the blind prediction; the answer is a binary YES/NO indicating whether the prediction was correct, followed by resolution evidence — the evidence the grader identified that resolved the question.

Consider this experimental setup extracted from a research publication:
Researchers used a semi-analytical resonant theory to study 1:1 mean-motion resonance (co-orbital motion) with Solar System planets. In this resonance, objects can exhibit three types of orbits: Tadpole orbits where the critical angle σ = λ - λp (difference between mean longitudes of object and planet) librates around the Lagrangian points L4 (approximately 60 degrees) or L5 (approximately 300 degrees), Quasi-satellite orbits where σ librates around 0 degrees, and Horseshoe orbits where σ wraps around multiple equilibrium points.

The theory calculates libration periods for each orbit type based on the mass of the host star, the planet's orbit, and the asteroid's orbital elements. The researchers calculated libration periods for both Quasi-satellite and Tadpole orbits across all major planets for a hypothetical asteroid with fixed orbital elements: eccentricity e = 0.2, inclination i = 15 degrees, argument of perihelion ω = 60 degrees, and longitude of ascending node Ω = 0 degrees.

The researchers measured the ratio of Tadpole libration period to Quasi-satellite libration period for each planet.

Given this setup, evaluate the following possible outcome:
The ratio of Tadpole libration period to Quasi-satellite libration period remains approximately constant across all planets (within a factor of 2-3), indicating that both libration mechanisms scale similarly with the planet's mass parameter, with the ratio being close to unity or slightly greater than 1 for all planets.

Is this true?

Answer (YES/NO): YES